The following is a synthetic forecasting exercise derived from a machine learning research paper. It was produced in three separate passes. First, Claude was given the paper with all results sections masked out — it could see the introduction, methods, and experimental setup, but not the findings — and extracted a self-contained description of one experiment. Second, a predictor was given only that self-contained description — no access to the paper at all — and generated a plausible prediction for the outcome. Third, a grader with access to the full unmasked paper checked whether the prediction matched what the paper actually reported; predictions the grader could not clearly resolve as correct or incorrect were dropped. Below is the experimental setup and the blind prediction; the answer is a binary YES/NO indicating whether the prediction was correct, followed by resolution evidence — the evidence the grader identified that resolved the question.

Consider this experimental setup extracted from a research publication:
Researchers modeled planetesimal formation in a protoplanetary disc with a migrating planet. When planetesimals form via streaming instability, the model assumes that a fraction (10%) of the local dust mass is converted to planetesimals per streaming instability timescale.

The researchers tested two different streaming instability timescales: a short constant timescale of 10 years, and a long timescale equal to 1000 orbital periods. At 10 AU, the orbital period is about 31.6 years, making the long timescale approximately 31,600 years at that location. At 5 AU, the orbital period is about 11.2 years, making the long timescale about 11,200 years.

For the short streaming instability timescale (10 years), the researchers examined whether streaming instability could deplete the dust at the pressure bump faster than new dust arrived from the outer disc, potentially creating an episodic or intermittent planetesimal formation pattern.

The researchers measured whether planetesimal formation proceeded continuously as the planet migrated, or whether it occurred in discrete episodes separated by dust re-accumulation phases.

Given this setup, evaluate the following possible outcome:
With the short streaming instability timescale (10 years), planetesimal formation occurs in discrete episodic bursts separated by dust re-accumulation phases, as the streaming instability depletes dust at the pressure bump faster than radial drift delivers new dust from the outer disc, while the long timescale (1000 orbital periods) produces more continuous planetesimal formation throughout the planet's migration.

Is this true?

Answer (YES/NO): NO